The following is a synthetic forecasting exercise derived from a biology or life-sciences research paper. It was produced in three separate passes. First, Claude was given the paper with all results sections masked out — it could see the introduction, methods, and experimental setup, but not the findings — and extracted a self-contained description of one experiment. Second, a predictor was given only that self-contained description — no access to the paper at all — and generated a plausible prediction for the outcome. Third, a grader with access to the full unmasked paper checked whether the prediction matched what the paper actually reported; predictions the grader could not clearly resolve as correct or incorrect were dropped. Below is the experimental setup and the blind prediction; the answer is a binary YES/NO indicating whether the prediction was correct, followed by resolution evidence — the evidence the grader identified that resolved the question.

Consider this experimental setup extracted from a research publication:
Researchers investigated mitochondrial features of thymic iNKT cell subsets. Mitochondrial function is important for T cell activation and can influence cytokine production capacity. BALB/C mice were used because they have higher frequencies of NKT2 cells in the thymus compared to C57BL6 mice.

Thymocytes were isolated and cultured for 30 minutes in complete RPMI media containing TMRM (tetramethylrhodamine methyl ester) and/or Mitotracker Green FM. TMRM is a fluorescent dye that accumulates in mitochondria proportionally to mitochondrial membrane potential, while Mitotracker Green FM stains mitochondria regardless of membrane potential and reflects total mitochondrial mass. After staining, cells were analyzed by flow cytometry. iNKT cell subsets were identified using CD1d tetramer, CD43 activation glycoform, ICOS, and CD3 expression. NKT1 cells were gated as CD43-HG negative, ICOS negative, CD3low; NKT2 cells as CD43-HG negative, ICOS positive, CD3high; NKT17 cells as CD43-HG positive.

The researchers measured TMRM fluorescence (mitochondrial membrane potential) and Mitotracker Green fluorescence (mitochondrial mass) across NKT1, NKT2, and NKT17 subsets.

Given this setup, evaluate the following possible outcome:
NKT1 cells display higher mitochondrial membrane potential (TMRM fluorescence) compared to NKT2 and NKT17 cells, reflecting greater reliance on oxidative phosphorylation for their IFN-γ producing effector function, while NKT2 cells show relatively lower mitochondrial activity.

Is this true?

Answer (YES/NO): NO